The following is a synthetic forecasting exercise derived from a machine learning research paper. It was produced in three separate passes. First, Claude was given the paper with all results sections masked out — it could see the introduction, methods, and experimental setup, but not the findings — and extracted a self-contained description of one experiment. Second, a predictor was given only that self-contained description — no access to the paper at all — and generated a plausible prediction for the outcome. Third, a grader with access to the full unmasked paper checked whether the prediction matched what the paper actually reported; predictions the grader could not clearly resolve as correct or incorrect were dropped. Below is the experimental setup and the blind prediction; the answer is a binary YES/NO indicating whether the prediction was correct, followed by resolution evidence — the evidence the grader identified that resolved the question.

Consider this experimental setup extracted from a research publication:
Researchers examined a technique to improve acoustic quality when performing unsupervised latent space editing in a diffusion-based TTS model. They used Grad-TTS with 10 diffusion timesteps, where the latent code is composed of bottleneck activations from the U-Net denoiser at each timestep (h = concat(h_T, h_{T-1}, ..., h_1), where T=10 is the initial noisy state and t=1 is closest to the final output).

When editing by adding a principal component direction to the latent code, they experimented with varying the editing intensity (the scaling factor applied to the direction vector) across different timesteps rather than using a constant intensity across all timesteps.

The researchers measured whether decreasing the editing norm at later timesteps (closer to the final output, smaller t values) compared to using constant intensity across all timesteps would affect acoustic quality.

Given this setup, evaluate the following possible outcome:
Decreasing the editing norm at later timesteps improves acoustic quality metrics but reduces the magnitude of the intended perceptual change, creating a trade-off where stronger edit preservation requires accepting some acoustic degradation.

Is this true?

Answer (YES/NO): NO